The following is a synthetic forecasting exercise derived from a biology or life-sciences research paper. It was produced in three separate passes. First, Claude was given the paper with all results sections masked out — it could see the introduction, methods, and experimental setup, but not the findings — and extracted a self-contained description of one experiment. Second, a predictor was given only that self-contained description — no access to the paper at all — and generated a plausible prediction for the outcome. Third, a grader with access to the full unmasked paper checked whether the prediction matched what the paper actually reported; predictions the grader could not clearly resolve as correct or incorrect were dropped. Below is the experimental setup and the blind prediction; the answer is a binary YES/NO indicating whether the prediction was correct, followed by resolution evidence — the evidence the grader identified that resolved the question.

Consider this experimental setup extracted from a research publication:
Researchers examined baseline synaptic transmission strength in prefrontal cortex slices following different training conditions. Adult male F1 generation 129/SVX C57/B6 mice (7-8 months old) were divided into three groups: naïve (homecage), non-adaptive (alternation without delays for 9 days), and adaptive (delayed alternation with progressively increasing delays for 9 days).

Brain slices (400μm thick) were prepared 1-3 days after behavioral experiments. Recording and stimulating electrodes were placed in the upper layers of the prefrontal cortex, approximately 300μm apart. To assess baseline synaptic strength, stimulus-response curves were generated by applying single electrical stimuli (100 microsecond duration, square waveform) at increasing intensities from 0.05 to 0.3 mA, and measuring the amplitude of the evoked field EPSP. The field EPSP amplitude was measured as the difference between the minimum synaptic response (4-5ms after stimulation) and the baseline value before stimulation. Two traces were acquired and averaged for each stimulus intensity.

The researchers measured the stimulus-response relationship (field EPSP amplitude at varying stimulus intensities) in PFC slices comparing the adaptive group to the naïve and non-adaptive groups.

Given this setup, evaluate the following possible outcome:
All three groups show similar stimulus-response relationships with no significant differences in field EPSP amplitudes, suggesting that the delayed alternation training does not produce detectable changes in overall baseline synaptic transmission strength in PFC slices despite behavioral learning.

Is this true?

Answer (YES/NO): YES